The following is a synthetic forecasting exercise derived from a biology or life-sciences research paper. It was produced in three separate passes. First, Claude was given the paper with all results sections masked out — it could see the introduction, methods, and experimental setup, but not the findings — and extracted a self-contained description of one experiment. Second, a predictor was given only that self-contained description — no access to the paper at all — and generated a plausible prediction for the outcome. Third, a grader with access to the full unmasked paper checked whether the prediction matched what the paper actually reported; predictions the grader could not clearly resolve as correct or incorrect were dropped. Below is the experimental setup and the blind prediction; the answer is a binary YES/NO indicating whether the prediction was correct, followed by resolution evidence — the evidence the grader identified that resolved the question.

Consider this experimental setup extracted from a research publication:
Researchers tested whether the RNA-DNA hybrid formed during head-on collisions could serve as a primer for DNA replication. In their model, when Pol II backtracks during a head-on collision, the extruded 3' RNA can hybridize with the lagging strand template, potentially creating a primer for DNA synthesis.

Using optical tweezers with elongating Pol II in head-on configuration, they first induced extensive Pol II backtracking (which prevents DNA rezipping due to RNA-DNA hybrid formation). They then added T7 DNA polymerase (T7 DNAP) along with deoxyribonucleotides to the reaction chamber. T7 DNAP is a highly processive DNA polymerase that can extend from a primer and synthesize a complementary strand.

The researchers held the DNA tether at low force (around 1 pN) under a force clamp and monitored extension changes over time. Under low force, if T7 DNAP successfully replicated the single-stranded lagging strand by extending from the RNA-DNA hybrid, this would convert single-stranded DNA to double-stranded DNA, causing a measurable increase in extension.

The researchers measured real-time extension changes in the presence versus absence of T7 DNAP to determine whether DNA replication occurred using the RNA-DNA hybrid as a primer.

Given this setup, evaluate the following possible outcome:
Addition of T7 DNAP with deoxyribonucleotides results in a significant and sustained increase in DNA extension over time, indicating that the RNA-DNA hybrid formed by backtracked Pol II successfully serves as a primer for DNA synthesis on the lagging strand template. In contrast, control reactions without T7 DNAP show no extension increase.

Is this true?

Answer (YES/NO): YES